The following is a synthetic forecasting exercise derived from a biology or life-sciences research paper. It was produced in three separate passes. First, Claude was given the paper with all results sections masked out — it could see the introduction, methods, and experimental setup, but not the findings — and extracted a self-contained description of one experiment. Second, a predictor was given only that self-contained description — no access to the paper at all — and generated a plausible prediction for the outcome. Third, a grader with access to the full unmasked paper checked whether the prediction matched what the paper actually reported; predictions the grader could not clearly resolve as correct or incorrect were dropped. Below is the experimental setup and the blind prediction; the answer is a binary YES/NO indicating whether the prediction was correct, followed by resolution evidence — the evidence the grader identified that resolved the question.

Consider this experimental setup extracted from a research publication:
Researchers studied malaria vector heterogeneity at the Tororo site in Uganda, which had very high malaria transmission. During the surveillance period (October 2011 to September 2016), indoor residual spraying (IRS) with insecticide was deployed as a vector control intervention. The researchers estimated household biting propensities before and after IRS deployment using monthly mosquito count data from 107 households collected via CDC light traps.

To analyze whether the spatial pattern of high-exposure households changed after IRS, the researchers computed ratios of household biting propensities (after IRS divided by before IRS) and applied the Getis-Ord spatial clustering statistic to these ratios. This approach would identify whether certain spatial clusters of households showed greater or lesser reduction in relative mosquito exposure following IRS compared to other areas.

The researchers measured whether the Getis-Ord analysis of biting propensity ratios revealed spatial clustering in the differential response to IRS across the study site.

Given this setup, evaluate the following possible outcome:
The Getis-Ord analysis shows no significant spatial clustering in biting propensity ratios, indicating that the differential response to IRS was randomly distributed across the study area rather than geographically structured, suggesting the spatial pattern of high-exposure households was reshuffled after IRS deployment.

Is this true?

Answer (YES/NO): NO